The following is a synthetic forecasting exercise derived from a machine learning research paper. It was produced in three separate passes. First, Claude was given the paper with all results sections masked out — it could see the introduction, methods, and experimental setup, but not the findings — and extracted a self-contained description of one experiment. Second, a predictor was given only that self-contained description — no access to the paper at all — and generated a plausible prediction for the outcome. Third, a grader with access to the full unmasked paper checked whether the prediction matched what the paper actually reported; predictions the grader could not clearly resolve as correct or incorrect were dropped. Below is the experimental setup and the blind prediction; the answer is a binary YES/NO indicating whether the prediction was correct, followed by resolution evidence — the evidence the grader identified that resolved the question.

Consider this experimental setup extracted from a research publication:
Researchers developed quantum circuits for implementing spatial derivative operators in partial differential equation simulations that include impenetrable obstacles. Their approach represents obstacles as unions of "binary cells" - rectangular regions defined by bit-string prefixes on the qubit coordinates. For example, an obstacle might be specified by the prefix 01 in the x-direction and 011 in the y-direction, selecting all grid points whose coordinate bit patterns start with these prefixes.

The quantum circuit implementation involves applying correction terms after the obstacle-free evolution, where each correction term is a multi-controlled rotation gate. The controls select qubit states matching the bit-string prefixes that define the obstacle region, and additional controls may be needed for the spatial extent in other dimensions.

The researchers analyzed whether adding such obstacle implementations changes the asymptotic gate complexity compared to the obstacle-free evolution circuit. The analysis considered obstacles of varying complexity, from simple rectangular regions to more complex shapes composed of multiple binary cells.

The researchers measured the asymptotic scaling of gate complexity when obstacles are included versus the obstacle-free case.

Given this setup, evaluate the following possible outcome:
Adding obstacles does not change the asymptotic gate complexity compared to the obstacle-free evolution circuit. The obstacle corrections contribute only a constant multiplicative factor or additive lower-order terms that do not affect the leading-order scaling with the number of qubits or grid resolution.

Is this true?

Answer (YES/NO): YES